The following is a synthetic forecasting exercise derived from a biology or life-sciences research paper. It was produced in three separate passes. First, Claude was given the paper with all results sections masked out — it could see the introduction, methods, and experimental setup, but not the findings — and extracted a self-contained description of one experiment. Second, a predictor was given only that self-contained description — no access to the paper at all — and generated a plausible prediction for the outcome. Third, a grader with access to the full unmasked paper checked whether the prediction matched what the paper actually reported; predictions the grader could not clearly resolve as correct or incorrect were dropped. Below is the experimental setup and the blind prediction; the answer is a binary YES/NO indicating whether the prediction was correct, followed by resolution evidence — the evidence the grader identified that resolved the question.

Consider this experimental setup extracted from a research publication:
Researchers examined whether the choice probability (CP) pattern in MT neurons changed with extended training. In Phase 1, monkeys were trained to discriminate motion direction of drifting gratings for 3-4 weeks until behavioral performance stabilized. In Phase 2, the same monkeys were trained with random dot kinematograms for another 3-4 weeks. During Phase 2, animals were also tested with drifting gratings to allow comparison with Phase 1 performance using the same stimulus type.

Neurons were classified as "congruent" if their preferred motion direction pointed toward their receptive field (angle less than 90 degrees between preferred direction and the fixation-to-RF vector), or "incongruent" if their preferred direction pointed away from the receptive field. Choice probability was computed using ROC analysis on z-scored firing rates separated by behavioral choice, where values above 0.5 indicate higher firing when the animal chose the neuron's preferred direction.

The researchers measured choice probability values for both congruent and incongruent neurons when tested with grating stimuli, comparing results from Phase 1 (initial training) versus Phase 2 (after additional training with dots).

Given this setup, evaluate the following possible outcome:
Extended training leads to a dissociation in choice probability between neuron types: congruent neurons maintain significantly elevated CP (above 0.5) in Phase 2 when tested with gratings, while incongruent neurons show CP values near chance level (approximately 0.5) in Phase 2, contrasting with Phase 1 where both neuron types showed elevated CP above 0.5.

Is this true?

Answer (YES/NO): NO